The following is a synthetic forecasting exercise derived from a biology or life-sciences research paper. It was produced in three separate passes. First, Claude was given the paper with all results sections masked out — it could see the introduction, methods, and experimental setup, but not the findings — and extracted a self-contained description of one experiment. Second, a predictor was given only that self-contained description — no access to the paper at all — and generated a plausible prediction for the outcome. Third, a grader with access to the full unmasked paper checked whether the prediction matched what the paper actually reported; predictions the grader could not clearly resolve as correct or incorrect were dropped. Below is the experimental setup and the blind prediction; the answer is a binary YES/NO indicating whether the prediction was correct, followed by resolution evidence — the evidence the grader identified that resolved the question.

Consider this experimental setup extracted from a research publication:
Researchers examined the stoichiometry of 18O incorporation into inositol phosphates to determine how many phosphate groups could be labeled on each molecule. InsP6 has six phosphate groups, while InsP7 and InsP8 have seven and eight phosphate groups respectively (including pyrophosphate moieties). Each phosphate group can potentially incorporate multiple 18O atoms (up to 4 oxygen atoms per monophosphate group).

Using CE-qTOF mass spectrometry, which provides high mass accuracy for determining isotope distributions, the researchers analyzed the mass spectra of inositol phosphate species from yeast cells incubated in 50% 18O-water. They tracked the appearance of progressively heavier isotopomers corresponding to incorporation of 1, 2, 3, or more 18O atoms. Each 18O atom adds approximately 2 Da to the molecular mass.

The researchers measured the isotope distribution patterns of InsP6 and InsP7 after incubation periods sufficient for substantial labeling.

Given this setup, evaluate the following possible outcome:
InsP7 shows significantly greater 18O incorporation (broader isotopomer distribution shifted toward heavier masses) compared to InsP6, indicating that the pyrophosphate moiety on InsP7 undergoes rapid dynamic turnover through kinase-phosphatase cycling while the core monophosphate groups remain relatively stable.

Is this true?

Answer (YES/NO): YES